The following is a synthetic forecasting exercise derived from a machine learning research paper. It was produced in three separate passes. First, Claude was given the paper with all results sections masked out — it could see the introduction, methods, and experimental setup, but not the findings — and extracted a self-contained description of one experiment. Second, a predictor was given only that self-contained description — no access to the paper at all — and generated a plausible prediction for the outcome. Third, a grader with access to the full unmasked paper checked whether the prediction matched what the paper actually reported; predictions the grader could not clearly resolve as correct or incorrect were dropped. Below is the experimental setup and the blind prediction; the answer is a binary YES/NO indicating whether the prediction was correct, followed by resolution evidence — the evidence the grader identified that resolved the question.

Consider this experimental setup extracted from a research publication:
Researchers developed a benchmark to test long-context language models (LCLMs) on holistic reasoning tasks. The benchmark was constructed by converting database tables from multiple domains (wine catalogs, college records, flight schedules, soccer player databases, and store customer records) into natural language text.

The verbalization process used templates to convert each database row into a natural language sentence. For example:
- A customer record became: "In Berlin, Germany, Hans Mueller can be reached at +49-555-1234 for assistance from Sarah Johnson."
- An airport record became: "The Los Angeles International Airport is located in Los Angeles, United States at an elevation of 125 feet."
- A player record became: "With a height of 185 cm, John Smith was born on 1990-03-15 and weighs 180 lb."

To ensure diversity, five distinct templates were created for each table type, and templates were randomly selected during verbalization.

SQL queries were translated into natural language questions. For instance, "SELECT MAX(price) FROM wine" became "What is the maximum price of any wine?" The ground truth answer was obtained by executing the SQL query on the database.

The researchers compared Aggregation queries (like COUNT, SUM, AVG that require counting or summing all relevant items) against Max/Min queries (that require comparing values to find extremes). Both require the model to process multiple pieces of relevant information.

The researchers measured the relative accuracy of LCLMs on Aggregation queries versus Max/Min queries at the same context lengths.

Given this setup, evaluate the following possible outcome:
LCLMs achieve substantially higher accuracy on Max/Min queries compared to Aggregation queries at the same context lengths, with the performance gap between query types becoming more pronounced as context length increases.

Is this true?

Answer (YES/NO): YES